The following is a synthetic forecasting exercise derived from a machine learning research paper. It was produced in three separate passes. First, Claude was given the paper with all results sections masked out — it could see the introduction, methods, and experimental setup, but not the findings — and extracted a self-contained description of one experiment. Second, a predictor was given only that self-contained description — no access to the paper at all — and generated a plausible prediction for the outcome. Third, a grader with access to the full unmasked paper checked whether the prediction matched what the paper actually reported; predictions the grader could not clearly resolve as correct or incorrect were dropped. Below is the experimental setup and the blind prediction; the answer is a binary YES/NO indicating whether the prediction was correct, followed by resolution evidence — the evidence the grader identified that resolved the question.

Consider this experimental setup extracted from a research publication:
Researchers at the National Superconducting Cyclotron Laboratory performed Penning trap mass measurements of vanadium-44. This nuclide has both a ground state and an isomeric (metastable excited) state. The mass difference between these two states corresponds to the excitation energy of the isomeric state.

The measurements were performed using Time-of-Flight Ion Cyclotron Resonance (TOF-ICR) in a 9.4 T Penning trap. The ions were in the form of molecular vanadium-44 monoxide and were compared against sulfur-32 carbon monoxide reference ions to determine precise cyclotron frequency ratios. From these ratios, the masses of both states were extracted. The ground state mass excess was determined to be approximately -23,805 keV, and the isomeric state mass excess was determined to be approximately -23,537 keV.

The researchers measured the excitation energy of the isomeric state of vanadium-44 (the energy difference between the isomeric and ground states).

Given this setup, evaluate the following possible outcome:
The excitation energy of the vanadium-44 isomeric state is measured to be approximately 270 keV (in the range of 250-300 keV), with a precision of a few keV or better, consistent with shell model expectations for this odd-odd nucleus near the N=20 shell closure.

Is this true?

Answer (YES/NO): NO